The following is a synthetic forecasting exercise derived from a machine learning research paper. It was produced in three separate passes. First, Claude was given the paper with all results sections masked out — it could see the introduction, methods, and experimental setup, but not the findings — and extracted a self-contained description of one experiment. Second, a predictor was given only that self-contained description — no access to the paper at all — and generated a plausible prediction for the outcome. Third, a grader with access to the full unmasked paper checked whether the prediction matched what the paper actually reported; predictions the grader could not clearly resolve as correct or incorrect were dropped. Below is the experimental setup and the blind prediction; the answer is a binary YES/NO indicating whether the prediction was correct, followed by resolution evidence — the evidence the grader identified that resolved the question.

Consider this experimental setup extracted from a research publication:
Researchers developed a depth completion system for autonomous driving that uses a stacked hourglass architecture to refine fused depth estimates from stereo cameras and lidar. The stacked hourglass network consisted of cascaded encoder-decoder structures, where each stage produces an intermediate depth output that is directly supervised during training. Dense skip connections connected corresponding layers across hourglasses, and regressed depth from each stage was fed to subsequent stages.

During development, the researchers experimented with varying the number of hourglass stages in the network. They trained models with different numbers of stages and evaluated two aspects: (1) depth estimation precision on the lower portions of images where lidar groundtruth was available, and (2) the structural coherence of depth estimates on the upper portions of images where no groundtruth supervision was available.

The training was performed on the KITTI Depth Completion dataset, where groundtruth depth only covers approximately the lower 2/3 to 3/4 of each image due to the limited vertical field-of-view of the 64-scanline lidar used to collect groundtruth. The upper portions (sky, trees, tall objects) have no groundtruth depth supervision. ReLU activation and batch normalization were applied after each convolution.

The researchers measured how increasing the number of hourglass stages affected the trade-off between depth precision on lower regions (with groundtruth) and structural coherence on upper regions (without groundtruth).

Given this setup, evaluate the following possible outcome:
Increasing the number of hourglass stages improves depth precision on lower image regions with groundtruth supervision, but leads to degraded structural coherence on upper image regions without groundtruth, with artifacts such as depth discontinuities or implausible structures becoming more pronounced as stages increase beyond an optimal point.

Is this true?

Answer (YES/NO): YES